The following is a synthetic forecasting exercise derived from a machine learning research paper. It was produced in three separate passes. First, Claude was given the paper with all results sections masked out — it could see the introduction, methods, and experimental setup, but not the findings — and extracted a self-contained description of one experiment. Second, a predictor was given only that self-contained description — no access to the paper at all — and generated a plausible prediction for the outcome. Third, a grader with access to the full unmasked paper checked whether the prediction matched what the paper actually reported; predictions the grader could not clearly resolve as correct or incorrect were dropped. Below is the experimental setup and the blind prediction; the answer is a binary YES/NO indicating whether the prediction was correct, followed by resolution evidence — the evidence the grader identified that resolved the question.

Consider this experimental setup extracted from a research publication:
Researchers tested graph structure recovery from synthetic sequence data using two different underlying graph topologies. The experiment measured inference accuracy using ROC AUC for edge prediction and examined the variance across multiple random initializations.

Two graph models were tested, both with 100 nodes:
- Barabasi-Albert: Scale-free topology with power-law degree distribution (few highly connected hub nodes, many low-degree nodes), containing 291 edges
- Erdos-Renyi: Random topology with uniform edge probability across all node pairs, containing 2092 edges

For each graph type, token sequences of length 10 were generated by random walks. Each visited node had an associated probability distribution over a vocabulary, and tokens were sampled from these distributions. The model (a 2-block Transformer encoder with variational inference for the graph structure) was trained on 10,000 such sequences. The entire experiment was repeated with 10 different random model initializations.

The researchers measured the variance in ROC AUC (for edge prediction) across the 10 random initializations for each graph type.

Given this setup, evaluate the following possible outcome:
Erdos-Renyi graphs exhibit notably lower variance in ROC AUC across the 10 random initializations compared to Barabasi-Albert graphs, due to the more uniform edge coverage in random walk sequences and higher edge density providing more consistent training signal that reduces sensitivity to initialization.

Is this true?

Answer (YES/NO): NO